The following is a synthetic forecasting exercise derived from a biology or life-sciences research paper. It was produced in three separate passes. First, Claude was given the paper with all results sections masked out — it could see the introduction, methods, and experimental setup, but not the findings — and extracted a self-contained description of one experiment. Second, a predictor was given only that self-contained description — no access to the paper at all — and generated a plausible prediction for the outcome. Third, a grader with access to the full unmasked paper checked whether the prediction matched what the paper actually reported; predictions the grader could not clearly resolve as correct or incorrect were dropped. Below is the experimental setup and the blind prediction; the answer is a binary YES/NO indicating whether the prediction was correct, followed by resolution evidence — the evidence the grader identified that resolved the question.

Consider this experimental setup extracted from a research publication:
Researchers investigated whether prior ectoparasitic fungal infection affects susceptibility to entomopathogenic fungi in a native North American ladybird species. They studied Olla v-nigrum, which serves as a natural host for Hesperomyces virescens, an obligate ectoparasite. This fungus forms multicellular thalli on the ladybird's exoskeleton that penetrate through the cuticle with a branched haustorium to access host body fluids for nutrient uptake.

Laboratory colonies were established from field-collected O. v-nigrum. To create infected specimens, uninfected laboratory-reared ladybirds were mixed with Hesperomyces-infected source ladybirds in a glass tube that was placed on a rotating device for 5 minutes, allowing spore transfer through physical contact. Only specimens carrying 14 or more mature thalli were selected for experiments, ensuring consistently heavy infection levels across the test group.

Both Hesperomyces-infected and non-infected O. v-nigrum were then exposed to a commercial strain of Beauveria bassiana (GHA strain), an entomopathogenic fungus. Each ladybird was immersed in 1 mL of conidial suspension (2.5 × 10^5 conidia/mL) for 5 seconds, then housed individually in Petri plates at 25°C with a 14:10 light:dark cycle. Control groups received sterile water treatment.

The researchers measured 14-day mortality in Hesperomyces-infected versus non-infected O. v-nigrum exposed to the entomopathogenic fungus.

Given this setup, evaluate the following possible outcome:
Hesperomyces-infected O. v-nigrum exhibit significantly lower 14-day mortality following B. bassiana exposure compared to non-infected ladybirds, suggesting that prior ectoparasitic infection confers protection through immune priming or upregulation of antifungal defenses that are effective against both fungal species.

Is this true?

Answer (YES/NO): NO